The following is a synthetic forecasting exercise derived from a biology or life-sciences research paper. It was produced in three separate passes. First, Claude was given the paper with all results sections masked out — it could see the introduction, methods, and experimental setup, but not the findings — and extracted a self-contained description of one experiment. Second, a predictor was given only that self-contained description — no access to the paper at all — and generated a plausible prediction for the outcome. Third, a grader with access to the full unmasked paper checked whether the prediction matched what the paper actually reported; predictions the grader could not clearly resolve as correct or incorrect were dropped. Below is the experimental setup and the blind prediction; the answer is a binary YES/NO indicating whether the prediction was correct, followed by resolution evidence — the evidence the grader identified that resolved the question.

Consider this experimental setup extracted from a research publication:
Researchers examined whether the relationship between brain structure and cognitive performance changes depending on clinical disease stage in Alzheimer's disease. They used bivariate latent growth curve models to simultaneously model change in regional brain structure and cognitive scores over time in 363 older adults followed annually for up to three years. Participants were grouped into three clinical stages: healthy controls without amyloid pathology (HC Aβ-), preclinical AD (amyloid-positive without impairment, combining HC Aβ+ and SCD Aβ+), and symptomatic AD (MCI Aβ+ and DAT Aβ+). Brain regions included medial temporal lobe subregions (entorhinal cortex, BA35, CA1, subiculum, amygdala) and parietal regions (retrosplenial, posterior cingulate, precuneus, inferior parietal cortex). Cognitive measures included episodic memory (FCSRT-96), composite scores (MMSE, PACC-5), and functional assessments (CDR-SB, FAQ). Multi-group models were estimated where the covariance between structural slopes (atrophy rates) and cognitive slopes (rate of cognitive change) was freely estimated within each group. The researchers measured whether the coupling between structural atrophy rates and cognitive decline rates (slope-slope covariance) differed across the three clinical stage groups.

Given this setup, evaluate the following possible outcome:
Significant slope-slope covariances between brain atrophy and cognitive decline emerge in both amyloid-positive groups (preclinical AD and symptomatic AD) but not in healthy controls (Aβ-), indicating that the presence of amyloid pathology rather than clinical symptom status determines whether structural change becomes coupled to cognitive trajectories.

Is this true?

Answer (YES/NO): NO